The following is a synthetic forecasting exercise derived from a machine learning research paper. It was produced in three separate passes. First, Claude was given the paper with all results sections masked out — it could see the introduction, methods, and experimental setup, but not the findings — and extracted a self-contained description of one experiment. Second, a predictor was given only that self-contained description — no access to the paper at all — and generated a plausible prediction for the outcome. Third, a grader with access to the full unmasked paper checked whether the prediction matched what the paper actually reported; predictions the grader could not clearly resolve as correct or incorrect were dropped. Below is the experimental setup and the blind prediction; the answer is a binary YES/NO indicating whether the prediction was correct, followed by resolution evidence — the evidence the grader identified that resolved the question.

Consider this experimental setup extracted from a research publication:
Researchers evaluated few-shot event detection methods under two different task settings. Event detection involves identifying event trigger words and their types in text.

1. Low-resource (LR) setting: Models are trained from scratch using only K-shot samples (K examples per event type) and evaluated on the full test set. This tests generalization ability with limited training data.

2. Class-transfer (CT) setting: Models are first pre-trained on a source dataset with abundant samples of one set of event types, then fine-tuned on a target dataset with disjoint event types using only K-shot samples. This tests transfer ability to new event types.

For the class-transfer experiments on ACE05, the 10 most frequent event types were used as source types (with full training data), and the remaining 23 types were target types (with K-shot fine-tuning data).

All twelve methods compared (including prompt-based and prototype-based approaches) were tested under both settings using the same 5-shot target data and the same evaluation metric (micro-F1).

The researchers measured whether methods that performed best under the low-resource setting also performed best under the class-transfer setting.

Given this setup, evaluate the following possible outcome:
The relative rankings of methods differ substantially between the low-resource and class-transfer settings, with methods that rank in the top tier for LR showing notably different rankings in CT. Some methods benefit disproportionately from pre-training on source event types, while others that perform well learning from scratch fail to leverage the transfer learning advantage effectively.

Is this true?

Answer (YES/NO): YES